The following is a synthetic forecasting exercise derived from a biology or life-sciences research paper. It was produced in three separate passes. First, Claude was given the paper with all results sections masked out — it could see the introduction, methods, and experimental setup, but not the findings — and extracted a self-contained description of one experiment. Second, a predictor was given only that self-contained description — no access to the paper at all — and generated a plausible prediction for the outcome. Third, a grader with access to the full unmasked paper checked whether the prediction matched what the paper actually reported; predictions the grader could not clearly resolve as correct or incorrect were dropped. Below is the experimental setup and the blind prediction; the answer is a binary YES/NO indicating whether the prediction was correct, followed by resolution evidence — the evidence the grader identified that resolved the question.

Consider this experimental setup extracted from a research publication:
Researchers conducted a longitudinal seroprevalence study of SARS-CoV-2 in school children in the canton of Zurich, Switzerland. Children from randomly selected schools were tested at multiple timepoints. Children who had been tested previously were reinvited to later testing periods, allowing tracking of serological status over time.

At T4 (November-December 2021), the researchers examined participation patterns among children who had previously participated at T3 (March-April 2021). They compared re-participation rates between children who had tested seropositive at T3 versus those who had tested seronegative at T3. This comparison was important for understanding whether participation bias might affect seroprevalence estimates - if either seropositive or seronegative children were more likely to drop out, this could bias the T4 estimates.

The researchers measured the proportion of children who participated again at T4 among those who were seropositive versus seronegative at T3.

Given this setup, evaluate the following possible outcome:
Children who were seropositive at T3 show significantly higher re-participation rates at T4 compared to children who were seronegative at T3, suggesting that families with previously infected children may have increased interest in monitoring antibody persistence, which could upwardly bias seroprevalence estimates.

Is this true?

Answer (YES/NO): NO